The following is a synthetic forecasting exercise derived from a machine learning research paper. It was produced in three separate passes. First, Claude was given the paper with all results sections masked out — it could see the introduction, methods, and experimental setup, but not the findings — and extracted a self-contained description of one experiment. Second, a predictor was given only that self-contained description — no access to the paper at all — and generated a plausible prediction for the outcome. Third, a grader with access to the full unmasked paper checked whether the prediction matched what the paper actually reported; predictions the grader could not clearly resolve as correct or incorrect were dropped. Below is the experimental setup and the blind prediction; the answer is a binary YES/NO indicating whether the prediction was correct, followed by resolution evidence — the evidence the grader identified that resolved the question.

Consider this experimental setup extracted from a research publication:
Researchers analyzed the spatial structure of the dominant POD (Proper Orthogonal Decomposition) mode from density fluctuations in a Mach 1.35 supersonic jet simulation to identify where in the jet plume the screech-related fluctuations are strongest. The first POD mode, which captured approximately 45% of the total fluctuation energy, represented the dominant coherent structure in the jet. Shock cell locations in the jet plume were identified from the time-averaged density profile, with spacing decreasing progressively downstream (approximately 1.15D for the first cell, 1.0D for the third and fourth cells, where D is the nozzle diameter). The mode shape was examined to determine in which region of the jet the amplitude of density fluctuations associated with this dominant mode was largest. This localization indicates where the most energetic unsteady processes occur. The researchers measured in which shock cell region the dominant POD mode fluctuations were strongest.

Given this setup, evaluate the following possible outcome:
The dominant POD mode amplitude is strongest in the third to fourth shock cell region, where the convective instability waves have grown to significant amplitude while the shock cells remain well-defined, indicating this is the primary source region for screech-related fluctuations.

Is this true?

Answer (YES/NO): NO